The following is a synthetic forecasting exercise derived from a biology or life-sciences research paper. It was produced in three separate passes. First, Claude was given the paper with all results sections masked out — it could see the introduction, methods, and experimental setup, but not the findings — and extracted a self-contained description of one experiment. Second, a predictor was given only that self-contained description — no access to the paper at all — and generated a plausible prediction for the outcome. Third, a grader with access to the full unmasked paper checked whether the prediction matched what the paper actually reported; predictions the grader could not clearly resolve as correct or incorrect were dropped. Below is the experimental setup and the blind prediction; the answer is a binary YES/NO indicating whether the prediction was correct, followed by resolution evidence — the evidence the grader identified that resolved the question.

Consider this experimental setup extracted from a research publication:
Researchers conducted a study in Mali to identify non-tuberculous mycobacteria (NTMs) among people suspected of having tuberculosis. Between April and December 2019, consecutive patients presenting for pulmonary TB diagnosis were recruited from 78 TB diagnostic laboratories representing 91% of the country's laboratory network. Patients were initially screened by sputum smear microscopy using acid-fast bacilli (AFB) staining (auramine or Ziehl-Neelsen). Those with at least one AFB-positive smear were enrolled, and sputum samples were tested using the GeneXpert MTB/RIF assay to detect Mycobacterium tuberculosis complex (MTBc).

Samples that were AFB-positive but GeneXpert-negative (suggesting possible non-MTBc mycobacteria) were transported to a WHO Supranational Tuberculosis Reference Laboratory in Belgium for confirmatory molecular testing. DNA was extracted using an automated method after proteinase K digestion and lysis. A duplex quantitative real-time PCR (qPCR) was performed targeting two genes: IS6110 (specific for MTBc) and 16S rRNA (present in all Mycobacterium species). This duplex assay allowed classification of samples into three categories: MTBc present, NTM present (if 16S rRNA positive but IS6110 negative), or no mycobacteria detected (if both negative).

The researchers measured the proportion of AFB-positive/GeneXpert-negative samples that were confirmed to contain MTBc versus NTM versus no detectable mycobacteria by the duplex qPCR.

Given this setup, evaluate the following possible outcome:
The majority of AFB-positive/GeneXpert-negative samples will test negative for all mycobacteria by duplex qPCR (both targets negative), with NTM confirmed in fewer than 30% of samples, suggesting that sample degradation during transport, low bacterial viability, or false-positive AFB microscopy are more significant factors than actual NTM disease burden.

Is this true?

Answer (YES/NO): NO